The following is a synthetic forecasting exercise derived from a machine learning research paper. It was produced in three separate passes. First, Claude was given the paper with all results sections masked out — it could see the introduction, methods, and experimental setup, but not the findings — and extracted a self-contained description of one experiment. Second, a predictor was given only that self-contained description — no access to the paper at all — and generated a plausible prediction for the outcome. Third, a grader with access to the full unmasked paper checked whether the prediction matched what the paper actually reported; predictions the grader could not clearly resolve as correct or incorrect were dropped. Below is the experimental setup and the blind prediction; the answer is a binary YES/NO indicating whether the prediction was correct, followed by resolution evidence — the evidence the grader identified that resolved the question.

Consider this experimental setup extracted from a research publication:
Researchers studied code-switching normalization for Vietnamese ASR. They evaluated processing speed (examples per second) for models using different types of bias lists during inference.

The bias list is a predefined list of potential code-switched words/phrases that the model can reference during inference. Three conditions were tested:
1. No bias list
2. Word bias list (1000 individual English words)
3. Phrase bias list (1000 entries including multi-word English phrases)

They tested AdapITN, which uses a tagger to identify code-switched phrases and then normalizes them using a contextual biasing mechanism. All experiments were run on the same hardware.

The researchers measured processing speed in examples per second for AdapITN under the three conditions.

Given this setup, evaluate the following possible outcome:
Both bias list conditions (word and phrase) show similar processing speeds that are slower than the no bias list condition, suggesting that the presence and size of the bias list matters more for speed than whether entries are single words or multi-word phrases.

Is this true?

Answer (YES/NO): NO